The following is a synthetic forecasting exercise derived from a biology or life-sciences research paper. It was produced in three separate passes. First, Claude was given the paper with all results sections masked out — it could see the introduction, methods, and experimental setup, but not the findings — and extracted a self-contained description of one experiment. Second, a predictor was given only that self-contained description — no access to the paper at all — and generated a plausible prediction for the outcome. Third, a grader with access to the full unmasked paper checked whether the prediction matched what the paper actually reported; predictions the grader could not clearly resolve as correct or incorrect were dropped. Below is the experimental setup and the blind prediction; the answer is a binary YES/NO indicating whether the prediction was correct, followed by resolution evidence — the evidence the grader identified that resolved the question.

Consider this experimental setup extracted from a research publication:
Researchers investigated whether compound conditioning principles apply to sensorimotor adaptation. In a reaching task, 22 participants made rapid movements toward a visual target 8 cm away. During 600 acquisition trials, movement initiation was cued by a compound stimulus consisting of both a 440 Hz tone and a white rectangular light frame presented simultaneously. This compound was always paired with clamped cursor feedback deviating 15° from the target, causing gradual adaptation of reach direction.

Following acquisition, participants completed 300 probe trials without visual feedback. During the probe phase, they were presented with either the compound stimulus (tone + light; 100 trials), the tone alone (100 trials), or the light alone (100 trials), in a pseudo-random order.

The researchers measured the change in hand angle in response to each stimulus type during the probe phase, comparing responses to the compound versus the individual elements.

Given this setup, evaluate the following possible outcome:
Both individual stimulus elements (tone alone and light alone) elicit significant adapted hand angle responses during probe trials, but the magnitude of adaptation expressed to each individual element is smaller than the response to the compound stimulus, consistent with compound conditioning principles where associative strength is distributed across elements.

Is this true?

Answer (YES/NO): NO